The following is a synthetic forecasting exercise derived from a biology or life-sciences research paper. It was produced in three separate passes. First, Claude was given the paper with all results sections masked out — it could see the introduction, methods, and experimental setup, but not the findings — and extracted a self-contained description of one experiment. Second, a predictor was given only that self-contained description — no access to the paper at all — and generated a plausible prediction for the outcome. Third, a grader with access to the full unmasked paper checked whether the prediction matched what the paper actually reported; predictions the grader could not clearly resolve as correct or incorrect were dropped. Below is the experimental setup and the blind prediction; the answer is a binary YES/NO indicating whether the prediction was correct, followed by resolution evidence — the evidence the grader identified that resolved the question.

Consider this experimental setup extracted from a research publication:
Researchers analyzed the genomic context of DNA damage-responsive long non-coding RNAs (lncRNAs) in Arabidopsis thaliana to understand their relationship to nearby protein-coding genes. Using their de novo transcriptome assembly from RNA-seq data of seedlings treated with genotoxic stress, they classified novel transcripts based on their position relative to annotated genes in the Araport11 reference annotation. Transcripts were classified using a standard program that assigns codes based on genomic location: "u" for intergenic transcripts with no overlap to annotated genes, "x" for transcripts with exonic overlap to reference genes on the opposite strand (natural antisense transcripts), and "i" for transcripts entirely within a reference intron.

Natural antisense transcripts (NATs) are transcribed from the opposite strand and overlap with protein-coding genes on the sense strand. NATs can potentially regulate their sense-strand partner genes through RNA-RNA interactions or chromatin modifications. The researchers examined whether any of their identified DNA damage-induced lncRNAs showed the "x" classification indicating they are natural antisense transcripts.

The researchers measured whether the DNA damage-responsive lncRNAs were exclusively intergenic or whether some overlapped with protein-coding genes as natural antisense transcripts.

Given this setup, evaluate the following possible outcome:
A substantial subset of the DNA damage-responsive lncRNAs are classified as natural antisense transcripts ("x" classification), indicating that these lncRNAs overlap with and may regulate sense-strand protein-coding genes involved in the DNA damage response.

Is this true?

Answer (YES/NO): NO